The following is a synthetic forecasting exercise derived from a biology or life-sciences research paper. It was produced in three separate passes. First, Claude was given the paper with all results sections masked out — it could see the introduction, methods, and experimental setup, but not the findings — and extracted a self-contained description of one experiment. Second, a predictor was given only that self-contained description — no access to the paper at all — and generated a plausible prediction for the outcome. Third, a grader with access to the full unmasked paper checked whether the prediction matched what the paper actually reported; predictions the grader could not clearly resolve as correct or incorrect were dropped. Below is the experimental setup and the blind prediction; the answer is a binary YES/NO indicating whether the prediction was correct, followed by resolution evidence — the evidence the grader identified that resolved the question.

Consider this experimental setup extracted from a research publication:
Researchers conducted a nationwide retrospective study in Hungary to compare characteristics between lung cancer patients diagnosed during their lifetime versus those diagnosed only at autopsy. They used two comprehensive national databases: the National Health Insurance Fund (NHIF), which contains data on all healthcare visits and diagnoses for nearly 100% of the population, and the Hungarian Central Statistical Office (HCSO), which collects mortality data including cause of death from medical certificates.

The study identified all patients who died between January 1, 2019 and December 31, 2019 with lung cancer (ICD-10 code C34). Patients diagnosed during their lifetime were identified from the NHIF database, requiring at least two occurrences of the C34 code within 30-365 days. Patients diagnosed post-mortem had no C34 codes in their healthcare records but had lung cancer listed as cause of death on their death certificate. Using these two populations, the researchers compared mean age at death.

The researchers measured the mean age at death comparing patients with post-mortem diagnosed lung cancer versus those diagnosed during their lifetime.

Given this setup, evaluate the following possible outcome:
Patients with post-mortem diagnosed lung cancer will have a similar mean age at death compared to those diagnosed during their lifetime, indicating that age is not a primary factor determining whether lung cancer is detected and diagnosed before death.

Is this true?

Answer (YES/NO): NO